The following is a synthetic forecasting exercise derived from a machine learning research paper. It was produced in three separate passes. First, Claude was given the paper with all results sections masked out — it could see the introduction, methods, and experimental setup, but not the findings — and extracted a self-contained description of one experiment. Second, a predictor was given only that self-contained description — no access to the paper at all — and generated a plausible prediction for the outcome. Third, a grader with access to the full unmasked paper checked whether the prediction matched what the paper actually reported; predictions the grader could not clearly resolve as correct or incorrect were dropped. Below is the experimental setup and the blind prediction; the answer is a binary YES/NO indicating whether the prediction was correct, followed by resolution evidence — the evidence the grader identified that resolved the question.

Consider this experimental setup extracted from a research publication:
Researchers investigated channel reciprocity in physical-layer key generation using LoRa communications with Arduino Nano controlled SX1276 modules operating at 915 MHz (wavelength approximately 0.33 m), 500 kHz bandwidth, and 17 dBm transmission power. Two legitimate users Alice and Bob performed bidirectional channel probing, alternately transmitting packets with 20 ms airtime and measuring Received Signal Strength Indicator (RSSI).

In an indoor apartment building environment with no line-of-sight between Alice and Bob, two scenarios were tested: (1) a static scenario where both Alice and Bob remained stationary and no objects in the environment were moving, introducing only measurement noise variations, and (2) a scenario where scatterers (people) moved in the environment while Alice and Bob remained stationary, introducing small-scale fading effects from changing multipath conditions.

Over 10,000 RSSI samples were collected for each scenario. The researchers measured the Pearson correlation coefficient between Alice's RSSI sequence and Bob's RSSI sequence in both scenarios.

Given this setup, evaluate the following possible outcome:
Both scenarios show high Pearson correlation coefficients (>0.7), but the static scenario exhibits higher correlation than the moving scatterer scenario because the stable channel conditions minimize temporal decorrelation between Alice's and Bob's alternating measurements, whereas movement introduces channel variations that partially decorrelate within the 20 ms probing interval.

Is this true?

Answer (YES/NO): NO